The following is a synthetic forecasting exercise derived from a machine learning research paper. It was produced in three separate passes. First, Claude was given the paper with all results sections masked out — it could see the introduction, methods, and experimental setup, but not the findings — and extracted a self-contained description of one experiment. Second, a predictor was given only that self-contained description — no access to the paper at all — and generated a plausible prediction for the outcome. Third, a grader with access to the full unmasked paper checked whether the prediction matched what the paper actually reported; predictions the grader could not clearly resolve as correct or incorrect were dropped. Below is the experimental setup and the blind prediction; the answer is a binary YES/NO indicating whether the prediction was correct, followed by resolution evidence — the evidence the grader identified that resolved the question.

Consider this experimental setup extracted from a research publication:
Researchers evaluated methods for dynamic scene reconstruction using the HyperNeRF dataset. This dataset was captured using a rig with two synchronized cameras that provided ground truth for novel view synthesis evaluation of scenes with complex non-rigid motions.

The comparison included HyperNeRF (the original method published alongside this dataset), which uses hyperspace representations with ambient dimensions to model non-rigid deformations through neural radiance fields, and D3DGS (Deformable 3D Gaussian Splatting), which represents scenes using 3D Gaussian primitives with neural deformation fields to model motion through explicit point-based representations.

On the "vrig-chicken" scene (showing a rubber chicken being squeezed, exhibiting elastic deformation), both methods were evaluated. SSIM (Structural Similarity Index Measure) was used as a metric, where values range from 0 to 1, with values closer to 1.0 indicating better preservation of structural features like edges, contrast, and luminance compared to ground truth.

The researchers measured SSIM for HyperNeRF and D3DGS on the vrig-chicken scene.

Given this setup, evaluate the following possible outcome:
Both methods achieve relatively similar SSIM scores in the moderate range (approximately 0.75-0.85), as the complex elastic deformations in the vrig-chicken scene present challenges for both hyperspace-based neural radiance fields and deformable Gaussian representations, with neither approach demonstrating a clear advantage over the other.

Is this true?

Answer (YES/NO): NO